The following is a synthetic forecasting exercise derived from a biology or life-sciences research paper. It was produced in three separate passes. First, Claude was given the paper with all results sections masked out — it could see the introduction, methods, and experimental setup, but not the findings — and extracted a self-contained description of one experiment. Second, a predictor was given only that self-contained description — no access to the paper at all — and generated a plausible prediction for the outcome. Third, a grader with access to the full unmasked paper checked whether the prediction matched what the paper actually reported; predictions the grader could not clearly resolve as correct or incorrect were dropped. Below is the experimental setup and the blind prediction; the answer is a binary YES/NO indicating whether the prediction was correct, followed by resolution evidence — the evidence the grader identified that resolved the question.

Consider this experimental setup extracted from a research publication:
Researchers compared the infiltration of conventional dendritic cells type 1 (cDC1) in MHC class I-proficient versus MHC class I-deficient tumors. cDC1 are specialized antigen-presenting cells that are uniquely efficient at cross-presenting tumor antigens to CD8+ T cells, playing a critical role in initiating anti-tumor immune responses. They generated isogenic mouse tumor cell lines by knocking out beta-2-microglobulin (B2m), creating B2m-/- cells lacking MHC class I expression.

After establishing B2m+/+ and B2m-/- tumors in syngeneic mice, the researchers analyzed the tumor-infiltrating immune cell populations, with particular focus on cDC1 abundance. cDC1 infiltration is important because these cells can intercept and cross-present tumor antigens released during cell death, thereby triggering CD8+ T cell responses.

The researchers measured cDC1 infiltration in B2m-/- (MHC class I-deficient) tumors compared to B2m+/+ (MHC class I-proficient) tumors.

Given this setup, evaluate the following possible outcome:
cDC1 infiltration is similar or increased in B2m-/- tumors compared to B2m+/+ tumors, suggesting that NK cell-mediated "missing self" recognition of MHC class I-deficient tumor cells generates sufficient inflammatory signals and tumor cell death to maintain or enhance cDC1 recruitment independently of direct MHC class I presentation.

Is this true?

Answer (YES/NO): NO